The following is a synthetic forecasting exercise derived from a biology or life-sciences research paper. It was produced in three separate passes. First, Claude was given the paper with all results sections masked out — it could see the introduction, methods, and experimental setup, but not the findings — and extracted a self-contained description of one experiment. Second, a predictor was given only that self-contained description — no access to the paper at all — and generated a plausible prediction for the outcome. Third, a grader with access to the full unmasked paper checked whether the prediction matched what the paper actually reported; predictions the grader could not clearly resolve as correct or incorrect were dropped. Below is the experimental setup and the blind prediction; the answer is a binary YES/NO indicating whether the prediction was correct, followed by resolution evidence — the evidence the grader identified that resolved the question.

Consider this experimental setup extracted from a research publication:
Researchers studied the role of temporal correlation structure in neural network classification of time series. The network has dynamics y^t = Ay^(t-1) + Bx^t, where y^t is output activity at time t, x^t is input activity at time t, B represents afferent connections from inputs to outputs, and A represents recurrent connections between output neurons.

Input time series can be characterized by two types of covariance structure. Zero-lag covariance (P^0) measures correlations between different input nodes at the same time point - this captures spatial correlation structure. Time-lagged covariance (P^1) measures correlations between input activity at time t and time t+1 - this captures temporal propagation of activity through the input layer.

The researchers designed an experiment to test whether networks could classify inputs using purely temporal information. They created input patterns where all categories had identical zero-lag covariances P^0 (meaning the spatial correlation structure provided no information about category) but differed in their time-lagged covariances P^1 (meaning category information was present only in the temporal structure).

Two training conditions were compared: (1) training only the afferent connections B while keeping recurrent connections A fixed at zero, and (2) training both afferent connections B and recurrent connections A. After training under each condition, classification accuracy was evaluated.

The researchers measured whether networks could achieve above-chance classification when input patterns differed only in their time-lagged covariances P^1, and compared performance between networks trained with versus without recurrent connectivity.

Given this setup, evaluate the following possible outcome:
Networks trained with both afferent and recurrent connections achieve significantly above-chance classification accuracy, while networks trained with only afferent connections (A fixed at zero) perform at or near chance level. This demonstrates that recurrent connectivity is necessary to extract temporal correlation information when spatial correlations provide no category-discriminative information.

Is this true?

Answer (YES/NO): YES